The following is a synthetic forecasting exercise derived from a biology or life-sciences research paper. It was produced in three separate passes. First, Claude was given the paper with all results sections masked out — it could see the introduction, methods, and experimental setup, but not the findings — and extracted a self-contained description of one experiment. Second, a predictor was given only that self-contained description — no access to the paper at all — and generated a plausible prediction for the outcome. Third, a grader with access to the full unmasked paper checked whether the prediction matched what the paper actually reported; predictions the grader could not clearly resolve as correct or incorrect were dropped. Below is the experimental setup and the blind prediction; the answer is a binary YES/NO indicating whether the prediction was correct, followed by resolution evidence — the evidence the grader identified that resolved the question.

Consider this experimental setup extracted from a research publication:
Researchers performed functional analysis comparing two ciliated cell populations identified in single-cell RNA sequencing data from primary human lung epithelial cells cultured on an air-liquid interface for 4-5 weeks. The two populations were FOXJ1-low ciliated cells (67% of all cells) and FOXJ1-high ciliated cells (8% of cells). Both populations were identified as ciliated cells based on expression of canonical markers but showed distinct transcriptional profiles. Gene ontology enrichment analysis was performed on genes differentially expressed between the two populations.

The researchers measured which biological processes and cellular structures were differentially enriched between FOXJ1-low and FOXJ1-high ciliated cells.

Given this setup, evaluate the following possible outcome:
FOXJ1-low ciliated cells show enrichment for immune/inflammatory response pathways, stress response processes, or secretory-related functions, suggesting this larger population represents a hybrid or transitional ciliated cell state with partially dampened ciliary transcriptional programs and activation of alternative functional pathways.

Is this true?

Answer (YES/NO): NO